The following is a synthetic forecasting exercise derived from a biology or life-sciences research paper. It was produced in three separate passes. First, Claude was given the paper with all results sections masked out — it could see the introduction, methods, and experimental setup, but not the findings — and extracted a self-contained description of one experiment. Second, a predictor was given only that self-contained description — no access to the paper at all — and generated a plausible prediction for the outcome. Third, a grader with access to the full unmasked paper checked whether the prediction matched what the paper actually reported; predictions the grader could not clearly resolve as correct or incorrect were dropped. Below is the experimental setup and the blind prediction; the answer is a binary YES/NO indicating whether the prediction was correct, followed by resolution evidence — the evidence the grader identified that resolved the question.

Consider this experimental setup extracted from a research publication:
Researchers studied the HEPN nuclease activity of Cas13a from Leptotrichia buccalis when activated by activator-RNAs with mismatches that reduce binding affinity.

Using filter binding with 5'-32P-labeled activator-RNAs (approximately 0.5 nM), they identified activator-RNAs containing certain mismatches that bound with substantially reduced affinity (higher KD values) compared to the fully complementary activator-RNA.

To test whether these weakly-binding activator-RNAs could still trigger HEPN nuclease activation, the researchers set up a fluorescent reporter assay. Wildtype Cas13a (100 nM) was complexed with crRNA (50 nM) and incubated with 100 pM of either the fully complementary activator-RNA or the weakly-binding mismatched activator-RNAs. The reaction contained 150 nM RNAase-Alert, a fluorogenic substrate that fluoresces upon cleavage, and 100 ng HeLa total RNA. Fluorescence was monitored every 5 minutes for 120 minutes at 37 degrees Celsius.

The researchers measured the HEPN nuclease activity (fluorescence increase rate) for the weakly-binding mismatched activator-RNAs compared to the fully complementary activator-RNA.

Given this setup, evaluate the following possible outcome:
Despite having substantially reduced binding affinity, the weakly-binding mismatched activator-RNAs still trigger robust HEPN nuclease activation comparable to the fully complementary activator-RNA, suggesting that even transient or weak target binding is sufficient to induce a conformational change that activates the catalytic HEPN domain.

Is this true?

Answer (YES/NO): NO